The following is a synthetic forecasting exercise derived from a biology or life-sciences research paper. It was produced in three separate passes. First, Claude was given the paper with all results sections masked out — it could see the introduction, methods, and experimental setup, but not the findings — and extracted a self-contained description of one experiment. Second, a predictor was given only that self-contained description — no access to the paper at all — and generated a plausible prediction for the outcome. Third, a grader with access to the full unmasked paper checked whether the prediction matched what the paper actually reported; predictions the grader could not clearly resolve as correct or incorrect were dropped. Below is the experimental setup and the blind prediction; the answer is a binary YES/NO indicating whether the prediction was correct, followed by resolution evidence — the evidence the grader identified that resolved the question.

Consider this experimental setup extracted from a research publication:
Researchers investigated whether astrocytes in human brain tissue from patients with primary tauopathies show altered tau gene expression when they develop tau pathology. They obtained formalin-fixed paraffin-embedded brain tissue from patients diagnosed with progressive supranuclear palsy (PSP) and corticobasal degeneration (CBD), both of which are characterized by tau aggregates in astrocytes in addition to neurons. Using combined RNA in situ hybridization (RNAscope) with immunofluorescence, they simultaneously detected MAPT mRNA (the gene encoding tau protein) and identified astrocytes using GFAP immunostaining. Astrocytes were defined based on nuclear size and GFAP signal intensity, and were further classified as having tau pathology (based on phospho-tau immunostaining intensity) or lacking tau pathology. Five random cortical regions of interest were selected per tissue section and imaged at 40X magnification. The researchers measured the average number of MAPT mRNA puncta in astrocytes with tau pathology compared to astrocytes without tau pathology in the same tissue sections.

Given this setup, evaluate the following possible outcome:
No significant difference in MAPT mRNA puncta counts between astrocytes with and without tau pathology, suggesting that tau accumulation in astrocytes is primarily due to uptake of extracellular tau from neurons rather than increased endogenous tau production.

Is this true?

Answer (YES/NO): YES